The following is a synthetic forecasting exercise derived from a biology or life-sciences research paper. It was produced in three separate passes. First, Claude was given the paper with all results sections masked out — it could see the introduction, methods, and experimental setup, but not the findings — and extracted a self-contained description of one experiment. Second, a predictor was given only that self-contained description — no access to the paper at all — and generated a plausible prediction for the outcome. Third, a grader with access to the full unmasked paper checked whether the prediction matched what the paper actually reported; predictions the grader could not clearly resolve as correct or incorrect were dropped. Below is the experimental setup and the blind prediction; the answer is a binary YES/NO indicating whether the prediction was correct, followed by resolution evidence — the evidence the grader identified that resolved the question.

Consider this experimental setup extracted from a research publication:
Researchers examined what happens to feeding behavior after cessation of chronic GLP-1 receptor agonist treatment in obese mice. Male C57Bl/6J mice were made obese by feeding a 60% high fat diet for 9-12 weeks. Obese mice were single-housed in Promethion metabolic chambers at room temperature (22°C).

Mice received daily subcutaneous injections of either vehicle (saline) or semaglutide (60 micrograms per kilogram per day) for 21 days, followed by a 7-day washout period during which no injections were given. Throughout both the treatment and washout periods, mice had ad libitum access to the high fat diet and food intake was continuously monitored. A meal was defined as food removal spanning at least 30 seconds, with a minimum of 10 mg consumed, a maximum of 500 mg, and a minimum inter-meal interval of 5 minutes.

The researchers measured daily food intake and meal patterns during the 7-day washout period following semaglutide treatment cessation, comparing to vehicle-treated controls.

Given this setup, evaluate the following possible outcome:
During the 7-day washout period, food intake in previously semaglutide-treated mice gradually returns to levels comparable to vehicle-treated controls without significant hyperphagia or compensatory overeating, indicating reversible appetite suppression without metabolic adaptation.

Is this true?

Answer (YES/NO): NO